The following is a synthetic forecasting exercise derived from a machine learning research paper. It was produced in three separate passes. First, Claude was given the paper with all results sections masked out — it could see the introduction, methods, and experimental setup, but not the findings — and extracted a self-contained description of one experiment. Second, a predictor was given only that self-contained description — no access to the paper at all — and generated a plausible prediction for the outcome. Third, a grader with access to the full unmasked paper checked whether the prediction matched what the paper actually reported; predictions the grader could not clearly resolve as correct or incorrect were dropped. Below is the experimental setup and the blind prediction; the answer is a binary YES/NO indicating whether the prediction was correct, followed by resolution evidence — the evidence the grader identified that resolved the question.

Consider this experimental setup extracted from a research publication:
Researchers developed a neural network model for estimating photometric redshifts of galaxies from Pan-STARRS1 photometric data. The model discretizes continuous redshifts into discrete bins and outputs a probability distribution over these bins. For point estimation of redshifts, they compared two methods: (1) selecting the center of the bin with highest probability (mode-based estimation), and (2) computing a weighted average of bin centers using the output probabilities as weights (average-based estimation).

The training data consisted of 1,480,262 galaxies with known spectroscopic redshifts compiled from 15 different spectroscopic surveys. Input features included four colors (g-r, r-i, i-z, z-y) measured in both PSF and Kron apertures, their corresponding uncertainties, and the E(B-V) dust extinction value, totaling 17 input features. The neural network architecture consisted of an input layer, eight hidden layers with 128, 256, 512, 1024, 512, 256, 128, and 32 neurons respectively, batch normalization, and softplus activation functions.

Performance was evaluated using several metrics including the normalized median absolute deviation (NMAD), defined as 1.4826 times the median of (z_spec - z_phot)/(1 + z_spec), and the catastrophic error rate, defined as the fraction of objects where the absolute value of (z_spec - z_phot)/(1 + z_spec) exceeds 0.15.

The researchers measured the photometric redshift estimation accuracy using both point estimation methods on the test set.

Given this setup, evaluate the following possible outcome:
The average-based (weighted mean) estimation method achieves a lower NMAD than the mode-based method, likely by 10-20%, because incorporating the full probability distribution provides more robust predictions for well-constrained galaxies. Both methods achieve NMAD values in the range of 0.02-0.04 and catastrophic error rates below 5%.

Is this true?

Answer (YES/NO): NO